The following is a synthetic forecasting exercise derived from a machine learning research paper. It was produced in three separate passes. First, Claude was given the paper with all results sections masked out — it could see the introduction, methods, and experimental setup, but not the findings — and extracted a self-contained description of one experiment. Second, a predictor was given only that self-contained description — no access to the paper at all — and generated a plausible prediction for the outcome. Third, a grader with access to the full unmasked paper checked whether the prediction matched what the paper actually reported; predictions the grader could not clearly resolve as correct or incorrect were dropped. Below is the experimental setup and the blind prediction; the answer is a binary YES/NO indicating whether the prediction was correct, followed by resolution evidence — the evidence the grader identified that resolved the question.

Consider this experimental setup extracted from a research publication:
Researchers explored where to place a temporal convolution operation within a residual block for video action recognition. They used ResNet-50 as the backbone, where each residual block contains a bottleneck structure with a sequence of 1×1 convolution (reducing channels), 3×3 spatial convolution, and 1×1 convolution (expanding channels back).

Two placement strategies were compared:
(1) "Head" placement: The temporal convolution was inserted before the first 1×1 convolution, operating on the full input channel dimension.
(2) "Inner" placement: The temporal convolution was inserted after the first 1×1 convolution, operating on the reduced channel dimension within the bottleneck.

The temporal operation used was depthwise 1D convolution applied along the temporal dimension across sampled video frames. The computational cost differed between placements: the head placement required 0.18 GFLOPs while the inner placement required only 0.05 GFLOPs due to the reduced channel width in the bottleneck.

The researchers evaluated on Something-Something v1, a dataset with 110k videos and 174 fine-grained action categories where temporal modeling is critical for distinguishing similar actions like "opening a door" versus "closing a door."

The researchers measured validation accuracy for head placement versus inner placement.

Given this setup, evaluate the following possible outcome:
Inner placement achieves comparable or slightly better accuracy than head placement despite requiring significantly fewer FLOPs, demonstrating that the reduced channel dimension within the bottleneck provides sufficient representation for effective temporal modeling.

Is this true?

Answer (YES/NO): NO